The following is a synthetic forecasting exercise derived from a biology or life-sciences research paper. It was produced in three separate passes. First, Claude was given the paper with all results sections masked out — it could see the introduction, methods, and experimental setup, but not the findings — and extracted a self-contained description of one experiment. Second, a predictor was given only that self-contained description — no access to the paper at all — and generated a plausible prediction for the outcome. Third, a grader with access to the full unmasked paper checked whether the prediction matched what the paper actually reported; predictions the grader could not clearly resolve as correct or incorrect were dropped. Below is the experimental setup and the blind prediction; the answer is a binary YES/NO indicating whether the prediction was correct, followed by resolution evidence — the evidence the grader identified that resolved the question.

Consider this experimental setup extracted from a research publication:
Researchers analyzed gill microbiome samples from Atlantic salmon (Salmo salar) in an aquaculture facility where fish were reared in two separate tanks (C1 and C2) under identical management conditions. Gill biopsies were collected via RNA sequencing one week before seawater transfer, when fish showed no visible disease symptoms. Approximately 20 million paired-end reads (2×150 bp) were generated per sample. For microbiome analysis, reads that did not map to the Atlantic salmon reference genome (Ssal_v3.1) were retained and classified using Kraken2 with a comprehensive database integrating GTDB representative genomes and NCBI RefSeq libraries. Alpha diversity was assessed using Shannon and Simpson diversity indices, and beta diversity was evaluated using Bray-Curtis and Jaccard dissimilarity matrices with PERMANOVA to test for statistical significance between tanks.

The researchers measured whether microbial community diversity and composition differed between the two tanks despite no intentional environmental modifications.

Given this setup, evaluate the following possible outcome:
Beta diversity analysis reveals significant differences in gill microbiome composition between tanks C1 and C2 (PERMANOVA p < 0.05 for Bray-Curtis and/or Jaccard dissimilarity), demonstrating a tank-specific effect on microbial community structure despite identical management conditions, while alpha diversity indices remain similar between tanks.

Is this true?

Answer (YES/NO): NO